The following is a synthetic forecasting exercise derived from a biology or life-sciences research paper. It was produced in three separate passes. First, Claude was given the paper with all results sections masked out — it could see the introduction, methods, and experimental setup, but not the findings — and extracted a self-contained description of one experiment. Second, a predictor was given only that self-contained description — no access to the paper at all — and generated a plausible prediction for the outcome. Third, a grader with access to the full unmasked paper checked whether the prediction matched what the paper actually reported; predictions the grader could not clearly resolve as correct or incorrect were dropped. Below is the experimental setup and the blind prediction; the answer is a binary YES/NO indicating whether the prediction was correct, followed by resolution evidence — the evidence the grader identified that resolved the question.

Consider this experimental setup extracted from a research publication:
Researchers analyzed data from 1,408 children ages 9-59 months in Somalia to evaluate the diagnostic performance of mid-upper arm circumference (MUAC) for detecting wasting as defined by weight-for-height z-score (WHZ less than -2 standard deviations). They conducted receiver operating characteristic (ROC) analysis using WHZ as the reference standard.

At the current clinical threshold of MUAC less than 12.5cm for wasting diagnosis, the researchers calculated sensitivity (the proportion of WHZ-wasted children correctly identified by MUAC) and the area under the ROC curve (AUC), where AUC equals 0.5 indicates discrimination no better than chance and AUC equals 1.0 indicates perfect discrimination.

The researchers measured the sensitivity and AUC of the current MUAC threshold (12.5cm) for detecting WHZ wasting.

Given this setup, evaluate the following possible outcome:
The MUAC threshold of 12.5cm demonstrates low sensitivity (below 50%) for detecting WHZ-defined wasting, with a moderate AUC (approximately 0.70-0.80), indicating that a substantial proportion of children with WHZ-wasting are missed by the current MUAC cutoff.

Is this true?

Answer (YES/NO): NO